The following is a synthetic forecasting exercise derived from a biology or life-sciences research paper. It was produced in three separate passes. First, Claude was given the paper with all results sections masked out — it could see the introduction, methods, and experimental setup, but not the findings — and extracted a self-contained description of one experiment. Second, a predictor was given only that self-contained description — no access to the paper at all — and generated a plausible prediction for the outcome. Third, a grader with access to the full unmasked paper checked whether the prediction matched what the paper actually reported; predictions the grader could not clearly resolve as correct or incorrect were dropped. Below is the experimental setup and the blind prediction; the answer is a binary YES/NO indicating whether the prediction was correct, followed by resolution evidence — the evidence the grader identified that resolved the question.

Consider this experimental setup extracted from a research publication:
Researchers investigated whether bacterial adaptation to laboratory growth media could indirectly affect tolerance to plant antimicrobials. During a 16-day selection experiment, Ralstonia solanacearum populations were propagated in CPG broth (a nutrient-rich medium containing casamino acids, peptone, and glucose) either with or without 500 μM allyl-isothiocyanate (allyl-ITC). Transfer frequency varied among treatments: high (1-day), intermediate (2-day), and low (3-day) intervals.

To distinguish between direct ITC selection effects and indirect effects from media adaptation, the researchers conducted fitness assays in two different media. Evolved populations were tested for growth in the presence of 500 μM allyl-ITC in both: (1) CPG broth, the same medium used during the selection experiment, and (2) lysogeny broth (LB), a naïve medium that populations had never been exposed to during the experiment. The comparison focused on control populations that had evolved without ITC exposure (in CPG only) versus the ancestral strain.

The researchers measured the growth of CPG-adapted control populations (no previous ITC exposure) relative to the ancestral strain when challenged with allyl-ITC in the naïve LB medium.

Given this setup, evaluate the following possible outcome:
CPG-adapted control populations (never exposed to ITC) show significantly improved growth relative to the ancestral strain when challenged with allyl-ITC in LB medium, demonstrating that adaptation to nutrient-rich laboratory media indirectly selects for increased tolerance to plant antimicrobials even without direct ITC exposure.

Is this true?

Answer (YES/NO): NO